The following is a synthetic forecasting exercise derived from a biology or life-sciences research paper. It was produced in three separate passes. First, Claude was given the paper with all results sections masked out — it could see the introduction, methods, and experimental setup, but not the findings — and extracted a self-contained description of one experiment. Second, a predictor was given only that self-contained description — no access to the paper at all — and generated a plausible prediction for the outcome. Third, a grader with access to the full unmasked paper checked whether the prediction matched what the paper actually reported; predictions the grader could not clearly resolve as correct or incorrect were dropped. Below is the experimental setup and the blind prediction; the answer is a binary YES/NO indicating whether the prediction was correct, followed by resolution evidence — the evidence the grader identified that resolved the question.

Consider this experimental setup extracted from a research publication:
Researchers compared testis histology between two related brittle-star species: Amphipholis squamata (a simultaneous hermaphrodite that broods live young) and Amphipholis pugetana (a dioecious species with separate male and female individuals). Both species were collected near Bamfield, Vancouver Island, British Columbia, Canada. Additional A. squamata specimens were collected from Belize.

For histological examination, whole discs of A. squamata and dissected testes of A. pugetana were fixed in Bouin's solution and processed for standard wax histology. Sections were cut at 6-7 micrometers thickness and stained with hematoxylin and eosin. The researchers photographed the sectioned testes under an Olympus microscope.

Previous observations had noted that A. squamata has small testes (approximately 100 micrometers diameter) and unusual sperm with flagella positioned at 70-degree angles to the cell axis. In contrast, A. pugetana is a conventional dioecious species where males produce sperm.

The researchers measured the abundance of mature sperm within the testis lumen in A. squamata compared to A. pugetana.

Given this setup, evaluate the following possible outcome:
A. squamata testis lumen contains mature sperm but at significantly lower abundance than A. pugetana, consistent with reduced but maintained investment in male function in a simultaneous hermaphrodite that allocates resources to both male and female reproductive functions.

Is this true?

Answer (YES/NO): YES